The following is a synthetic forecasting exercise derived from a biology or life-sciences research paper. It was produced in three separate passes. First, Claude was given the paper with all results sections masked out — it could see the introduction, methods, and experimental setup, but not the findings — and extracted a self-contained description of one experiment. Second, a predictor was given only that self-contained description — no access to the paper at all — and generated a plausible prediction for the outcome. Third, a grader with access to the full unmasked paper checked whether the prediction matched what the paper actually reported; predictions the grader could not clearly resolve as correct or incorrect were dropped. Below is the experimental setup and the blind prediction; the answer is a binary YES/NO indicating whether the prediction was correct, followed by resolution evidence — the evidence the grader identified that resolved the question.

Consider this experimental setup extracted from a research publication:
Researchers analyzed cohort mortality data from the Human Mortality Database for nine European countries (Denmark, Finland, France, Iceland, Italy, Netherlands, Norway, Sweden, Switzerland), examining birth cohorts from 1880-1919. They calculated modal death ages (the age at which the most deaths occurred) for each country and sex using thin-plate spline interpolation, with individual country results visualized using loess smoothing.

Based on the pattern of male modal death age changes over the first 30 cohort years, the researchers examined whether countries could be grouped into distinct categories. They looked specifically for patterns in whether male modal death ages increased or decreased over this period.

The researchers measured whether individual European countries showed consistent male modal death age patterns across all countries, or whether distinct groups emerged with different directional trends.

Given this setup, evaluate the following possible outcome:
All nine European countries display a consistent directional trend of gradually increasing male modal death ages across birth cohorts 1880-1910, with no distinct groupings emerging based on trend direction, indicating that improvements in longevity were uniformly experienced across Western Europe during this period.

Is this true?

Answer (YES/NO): NO